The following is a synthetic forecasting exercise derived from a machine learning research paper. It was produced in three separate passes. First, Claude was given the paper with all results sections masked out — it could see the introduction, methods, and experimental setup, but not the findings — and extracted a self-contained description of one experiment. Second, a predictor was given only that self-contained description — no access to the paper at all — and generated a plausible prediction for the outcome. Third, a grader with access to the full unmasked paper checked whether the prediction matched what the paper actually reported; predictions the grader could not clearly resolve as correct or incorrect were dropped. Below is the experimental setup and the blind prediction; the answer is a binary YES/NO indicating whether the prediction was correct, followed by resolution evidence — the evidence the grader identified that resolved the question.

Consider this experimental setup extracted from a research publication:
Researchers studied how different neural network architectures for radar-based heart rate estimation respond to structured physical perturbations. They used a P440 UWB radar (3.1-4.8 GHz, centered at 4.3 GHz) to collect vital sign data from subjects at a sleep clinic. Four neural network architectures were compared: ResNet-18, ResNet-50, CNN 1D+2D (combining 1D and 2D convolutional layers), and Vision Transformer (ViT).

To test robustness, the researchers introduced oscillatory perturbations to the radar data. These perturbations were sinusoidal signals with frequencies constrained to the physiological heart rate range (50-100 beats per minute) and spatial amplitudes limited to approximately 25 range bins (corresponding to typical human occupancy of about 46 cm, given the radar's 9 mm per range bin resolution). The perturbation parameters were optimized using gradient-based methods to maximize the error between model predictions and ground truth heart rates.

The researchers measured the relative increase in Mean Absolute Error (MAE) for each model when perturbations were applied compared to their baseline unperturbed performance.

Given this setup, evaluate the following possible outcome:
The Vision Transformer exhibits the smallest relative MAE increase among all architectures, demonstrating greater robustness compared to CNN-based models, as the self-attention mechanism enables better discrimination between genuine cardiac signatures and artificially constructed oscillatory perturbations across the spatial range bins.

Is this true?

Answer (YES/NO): NO